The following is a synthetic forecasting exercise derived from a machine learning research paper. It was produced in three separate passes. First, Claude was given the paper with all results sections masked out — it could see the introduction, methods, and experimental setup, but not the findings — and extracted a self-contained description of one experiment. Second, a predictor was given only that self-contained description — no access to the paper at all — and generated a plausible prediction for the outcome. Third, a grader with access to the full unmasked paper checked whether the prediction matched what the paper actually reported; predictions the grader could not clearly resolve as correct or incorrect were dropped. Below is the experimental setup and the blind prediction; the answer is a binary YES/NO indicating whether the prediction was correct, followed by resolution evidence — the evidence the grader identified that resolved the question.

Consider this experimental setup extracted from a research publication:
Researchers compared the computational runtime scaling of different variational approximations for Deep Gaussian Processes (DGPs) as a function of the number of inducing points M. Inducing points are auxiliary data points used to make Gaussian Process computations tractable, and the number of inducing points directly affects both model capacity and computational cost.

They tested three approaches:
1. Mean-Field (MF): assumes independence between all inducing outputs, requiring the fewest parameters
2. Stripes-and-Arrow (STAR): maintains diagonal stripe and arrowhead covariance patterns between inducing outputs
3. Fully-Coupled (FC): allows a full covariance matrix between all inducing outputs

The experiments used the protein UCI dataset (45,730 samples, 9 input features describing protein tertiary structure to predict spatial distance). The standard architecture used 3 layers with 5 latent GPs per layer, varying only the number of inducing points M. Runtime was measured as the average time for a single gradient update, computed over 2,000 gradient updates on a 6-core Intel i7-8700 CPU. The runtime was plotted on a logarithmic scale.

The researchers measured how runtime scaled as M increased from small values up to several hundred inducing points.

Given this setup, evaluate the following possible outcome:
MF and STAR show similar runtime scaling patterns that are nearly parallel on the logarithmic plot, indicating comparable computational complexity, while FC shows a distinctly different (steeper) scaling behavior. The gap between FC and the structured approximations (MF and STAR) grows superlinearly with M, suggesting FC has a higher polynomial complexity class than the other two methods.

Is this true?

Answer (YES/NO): NO